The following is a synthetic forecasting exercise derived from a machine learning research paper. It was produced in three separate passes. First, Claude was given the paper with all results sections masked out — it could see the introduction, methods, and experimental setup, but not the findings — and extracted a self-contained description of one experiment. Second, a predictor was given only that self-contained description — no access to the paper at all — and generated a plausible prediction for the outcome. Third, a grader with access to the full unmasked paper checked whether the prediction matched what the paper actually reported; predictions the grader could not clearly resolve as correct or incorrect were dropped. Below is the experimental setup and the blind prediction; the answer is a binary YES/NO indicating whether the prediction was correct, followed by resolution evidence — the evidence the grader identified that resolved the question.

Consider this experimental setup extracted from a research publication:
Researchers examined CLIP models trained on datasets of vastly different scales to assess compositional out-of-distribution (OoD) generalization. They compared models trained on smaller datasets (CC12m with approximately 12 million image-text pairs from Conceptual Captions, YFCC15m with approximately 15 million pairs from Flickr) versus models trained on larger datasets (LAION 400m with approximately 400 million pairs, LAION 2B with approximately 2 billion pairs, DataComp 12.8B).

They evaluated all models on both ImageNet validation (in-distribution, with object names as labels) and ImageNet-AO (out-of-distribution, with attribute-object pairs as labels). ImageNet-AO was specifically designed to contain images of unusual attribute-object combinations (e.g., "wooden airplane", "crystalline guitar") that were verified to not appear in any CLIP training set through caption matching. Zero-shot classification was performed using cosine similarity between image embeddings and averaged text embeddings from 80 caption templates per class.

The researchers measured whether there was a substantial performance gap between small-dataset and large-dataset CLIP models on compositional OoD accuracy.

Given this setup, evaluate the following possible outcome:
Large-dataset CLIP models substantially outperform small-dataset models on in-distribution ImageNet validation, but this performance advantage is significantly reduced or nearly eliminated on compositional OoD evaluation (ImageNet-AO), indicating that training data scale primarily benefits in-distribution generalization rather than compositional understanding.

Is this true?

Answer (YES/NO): NO